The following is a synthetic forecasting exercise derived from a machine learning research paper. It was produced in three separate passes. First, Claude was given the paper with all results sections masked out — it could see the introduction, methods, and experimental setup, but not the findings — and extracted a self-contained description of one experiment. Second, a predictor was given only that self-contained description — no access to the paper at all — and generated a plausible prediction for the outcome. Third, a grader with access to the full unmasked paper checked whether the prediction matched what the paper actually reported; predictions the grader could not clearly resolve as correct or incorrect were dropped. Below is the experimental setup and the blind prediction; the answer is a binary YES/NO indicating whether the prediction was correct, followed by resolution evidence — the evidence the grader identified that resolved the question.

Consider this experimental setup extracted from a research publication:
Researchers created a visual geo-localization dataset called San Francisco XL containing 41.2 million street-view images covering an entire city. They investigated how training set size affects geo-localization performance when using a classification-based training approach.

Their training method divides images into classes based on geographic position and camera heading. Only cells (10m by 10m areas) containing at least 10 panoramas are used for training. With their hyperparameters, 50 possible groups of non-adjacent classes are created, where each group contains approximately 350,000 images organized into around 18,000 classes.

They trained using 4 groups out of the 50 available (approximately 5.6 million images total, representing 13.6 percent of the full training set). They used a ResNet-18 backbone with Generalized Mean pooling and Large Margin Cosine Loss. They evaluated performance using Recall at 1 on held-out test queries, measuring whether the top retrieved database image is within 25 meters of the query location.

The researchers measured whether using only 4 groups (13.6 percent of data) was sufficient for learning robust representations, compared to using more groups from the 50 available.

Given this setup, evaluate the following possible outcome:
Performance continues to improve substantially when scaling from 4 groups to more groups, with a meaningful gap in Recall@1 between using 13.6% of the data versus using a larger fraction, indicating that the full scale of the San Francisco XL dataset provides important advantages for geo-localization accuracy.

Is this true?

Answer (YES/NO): NO